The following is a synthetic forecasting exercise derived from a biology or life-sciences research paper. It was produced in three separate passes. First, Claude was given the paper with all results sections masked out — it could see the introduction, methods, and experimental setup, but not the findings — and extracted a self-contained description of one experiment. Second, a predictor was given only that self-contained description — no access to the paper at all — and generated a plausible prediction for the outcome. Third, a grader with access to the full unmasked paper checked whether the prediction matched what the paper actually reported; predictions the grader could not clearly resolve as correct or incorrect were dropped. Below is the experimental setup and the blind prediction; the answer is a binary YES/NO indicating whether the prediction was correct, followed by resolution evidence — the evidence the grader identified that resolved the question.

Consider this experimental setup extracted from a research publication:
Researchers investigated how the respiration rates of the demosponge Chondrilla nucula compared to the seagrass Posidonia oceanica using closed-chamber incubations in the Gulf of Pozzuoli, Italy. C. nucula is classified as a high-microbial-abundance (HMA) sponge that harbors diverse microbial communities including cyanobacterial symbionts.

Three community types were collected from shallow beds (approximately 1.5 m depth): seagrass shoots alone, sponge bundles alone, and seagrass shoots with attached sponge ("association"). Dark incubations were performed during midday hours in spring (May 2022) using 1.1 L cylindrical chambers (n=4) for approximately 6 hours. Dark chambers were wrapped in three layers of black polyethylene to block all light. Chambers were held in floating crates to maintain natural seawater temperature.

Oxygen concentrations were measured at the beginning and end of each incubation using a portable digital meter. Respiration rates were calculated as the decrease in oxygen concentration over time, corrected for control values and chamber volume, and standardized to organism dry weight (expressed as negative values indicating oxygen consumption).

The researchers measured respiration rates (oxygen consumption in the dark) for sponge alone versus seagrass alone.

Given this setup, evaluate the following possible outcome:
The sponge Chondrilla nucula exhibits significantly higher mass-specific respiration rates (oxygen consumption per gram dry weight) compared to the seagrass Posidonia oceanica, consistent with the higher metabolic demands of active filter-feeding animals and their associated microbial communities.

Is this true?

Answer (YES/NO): YES